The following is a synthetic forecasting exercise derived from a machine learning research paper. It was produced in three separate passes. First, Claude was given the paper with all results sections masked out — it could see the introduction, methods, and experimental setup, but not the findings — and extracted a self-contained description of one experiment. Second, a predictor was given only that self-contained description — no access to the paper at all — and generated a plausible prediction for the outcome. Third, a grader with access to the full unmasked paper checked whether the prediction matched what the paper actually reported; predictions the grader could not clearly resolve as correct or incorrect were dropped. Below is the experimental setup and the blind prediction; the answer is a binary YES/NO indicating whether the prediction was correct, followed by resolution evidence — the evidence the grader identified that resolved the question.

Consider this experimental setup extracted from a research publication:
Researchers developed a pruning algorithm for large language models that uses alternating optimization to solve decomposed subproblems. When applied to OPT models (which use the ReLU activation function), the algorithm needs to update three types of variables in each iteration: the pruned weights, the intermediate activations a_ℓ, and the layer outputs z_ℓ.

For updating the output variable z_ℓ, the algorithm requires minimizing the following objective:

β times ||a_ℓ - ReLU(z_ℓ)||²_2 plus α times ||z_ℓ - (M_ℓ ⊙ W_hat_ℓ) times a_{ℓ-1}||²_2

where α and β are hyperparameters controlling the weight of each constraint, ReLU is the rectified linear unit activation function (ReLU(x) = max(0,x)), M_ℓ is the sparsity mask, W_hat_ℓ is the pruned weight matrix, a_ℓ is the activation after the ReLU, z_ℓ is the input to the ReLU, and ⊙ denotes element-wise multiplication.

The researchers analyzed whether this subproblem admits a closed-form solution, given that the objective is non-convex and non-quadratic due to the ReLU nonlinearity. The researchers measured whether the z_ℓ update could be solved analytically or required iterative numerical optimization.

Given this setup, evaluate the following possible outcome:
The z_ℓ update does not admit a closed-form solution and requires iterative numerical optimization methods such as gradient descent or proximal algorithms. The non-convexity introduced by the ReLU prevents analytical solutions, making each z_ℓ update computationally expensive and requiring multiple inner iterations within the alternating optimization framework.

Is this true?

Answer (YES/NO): NO